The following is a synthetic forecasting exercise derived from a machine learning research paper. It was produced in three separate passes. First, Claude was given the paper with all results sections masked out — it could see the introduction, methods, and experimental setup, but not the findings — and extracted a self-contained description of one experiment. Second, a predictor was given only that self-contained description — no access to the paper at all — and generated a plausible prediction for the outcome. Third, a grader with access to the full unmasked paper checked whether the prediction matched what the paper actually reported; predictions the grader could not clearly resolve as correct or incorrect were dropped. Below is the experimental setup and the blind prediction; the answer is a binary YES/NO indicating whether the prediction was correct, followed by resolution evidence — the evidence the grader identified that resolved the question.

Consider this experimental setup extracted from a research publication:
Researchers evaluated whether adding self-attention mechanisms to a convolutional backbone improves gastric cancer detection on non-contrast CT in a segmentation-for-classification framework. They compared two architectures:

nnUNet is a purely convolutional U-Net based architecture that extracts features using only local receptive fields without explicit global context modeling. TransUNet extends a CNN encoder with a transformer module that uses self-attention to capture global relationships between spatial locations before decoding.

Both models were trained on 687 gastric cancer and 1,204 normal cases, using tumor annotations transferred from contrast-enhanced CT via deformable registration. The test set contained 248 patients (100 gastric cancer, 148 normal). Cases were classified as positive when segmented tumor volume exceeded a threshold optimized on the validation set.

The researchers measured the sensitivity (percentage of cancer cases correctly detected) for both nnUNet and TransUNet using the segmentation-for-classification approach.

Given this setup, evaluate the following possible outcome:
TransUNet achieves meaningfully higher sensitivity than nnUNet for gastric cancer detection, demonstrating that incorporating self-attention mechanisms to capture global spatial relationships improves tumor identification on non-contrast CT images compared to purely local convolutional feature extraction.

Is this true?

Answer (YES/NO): NO